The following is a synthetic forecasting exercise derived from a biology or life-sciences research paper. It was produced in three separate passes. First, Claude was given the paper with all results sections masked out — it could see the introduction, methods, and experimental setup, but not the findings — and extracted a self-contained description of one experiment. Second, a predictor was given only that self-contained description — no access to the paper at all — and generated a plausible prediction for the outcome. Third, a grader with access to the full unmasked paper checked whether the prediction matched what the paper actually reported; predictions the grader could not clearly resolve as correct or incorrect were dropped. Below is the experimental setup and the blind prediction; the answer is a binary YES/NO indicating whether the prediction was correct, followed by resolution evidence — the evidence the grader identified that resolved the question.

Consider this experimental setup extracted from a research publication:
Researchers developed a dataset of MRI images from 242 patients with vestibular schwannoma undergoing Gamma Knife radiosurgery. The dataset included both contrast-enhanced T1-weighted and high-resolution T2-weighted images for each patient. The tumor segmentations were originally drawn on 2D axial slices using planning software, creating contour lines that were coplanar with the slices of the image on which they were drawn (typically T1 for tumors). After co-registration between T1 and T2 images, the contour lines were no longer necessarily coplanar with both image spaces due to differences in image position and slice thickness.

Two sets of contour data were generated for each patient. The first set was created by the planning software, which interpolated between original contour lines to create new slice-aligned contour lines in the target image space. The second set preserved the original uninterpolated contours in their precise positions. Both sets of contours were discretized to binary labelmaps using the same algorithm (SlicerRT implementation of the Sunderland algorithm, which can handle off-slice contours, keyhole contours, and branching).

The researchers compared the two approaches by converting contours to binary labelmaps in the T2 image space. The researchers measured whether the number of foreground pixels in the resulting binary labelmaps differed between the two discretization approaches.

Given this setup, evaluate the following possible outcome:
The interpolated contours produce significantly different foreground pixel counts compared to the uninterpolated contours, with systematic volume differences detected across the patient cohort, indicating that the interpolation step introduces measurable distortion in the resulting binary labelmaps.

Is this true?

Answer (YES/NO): YES